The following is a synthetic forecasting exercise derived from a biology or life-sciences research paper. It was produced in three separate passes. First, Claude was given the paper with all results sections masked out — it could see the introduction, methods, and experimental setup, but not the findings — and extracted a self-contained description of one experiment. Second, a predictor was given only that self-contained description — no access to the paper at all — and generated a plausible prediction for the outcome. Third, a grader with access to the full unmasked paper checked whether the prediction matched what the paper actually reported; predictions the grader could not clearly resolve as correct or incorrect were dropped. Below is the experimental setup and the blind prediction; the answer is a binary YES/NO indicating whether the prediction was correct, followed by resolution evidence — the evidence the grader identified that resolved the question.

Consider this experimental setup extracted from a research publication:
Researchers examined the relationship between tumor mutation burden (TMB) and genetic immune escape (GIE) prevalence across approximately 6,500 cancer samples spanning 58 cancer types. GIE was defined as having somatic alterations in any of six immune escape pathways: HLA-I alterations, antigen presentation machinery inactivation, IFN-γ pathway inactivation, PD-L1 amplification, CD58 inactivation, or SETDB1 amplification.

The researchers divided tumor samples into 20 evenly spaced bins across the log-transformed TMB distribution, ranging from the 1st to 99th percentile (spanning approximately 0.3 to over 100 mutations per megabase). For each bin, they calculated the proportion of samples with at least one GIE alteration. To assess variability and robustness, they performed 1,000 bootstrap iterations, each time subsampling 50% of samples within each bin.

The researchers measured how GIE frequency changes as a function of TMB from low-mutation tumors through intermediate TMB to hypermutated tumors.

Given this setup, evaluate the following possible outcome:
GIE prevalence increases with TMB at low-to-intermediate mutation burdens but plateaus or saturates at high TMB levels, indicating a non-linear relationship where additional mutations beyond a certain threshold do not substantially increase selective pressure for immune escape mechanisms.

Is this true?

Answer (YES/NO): NO